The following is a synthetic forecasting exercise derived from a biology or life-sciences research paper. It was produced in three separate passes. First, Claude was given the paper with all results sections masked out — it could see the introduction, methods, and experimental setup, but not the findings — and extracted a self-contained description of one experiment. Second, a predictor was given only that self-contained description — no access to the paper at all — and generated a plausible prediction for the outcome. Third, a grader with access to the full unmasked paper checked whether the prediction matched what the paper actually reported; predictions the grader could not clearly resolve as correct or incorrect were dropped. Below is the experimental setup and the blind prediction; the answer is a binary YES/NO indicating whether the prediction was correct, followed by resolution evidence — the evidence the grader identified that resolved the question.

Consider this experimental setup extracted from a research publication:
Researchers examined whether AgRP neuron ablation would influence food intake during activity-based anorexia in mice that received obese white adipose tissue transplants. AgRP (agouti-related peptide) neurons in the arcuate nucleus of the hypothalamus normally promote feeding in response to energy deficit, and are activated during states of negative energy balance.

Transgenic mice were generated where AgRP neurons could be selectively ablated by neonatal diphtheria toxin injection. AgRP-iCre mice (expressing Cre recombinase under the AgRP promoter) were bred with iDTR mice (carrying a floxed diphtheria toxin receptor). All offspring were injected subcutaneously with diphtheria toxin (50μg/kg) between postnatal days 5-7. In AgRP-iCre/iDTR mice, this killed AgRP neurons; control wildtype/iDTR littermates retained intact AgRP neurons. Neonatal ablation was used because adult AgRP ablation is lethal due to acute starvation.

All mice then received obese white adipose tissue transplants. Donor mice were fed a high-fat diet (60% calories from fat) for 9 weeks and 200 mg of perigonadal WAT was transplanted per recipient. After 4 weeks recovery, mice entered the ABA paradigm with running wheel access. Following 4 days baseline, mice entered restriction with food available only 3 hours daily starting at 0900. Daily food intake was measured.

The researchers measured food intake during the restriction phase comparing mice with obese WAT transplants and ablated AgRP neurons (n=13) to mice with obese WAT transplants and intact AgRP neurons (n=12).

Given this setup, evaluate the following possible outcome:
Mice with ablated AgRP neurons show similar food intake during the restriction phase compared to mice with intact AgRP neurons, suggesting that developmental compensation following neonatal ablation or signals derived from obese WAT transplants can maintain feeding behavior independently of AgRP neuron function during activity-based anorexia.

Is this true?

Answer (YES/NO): NO